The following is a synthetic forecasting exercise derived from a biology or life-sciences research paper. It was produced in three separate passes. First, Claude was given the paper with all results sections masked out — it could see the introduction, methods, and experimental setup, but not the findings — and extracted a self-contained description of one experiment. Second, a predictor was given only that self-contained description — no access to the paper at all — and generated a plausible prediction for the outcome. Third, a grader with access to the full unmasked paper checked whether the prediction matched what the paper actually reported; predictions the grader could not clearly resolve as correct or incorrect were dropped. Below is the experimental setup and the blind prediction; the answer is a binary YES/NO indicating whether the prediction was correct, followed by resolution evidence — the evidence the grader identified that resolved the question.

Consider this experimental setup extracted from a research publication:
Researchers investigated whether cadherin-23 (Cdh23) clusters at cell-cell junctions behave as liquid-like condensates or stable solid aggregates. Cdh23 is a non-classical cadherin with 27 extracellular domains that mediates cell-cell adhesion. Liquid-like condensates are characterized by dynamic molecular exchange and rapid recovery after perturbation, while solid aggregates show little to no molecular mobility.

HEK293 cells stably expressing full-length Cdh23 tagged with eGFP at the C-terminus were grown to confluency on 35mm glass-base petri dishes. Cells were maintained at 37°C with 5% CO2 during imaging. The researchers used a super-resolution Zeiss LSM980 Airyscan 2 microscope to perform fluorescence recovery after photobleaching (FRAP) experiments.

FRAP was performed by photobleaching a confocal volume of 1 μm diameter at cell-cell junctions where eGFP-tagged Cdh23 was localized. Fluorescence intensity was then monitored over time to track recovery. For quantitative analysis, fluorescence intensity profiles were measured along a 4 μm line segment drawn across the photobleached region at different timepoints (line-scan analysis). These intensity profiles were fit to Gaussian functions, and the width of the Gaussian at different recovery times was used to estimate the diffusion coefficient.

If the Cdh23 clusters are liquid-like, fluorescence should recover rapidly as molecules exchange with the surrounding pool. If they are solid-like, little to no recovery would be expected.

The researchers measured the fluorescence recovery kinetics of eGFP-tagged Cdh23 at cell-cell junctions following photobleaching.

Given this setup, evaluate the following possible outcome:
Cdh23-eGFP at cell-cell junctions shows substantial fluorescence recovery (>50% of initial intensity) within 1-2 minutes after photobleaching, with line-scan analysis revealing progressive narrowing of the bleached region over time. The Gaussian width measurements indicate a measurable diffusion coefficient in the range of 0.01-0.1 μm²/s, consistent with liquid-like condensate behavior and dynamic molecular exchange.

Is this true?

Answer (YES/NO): NO